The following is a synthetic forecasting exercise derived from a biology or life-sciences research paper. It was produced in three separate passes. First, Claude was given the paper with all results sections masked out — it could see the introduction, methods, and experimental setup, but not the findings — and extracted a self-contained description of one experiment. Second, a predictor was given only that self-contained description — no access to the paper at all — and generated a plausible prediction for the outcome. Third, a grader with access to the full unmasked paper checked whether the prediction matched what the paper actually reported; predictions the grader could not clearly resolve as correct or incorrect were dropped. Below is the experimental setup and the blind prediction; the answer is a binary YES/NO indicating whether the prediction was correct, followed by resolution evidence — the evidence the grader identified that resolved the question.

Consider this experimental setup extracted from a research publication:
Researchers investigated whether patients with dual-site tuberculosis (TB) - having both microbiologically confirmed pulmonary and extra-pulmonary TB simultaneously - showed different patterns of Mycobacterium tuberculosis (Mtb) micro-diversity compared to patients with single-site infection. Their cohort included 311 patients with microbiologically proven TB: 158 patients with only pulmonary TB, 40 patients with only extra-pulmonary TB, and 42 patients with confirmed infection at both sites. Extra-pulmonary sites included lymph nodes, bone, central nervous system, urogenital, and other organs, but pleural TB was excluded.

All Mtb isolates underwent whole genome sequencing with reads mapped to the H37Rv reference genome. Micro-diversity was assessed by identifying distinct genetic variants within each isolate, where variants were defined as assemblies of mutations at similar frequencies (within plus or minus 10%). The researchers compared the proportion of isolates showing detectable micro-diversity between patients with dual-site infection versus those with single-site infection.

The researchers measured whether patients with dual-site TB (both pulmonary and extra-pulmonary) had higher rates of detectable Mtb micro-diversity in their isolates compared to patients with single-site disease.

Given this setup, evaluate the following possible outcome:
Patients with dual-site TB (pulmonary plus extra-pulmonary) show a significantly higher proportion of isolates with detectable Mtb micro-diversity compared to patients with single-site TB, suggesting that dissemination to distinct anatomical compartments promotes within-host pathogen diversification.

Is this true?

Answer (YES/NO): YES